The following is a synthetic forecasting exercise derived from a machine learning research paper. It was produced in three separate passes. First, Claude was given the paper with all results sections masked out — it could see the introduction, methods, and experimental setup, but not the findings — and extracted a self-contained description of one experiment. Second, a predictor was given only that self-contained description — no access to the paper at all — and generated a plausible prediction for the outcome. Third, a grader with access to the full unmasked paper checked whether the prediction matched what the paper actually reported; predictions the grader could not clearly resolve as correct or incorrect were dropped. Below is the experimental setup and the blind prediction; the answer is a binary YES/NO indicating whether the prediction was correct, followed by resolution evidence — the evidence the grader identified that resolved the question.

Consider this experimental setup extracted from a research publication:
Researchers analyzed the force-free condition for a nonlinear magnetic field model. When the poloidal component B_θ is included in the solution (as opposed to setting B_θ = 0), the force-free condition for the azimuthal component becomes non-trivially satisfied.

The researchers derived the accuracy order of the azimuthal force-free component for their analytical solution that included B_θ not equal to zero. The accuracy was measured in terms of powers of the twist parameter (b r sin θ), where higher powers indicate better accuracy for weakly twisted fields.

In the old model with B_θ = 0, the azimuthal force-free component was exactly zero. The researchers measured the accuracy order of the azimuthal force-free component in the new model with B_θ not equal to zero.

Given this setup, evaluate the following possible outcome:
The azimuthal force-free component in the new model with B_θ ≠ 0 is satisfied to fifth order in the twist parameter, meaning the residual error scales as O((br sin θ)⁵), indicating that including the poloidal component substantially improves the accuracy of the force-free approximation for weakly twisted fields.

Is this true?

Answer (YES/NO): NO